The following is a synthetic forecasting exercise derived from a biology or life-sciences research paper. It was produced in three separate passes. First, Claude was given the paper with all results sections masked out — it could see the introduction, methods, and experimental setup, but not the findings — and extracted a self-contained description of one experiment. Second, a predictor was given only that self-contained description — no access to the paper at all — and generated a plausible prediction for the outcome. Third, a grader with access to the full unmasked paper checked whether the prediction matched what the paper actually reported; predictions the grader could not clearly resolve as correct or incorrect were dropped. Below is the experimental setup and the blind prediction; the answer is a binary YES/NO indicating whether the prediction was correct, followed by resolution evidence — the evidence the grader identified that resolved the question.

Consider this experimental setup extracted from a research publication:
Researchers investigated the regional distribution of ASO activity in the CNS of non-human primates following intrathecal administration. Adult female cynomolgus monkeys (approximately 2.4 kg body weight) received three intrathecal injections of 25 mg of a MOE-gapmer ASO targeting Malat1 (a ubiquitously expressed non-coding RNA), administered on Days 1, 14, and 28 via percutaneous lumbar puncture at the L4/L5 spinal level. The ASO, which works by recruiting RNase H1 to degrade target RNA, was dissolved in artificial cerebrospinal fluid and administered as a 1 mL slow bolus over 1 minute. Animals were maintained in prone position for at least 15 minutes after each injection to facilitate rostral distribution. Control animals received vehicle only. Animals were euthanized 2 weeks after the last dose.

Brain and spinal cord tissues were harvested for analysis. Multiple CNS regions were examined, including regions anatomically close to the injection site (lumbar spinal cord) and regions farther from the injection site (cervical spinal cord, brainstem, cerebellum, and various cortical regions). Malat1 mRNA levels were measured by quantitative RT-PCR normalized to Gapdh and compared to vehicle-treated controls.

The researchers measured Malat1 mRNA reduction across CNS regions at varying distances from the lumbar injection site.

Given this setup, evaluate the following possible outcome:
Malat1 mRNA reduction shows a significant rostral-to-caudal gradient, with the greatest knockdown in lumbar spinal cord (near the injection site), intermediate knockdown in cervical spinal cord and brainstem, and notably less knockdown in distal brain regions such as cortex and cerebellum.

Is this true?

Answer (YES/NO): NO